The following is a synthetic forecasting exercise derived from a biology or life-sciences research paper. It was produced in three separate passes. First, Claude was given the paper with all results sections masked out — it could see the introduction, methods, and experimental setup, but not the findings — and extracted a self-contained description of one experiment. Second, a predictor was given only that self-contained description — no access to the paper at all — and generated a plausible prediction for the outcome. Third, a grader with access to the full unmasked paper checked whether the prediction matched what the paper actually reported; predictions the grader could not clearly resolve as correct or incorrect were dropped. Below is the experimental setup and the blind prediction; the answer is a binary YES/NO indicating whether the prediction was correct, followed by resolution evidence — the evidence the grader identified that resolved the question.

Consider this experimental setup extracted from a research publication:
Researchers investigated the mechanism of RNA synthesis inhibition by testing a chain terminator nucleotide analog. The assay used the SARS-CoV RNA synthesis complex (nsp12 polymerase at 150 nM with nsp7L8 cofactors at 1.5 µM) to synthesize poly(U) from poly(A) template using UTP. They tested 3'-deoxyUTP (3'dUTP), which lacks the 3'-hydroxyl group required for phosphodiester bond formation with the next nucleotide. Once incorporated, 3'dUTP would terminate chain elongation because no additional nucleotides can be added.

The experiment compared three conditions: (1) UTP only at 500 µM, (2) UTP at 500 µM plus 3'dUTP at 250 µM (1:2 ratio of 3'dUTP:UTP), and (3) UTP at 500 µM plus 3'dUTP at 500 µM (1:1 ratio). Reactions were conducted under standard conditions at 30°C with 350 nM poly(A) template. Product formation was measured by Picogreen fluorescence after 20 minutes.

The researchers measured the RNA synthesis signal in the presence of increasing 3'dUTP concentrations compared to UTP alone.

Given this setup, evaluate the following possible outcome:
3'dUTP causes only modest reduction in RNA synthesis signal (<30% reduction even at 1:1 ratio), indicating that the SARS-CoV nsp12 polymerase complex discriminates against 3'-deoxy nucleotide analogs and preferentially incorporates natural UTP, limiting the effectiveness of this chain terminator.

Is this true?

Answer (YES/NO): NO